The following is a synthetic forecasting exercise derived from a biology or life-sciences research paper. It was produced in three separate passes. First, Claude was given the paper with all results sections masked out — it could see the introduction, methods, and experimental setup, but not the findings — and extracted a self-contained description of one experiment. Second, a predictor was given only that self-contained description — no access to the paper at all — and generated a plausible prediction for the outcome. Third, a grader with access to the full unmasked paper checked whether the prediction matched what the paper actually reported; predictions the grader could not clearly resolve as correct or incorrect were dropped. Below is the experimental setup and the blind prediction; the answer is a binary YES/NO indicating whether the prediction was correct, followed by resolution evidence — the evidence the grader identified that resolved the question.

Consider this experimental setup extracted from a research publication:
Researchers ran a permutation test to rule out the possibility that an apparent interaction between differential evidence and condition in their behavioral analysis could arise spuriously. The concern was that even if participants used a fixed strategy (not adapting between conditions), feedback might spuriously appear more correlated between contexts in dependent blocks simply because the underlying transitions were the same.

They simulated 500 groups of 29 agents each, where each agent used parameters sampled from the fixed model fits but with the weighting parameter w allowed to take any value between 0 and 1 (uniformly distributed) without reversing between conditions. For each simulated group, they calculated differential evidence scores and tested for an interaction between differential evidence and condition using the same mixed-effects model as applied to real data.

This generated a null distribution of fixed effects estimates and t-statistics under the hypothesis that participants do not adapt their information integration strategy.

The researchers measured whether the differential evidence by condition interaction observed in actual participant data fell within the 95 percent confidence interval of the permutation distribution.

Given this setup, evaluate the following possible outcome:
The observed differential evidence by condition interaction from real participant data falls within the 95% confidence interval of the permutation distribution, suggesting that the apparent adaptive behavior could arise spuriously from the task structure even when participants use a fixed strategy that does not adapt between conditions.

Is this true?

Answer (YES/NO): NO